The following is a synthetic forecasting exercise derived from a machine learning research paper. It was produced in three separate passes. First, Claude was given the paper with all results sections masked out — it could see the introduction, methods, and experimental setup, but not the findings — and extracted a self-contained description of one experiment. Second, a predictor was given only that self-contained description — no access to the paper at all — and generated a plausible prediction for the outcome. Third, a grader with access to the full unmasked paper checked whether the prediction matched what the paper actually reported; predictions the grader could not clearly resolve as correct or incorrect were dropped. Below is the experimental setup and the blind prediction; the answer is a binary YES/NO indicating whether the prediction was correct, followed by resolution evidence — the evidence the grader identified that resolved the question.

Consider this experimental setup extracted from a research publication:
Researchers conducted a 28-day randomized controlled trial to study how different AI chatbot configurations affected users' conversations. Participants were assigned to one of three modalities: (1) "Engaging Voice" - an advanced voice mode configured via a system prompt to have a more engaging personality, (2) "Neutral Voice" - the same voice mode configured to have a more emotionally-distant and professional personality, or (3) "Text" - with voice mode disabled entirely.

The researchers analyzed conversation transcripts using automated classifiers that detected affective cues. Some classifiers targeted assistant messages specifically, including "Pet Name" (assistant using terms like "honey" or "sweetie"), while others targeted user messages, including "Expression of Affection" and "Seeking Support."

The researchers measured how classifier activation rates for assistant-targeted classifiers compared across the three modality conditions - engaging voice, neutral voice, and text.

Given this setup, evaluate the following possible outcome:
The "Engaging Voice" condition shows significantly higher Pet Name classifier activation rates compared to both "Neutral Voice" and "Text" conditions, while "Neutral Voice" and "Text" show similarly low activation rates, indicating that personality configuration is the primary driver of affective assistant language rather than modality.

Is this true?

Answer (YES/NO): NO